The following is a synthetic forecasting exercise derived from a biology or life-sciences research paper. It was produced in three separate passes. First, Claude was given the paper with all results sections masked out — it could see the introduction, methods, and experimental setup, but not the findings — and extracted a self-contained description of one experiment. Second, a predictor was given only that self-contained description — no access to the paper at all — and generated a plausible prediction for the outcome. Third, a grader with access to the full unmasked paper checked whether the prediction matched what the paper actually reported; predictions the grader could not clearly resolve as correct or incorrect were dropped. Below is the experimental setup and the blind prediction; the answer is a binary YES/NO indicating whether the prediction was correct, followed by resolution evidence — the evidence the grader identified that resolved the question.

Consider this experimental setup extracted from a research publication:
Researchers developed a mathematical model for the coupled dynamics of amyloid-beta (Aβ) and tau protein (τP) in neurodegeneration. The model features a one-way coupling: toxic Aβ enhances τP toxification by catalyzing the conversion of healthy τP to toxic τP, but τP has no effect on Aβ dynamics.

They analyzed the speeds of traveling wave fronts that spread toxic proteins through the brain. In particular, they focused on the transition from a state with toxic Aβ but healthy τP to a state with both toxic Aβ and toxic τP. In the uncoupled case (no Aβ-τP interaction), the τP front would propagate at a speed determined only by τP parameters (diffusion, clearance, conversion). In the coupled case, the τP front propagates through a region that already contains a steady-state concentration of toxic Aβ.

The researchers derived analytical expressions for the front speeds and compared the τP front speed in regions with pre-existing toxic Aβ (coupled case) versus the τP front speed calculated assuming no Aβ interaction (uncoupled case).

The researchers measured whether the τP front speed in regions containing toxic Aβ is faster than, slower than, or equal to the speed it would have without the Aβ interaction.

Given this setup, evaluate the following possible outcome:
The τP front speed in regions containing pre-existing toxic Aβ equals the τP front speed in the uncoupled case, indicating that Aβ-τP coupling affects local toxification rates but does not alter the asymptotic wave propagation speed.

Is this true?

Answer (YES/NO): NO